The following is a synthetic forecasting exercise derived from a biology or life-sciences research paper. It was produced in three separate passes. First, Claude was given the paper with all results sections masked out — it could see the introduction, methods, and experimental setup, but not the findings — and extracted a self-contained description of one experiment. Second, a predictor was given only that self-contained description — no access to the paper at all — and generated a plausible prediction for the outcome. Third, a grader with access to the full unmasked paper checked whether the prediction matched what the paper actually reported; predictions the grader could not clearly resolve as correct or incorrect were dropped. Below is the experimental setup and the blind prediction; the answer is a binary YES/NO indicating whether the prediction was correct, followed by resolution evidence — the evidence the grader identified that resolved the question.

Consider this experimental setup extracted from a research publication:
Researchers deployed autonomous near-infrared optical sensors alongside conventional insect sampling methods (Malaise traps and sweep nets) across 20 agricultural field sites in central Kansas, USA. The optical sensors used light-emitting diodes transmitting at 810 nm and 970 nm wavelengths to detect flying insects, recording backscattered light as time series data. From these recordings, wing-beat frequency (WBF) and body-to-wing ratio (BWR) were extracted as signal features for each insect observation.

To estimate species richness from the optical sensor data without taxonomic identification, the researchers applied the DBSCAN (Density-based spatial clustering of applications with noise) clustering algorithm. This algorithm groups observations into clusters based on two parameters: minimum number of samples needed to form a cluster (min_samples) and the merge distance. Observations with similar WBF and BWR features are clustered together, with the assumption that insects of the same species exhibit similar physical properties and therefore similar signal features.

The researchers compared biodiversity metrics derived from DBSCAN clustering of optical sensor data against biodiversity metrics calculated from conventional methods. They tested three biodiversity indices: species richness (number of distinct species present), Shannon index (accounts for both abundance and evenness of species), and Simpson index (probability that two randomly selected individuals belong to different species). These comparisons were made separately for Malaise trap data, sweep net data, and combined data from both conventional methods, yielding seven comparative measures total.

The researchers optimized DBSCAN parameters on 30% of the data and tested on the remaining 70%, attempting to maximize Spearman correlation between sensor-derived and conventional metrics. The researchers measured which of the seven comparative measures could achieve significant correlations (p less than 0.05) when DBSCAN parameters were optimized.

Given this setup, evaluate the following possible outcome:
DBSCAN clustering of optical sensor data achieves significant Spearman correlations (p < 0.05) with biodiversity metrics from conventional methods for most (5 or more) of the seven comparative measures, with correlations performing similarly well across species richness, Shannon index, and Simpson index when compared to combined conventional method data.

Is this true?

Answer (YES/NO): NO